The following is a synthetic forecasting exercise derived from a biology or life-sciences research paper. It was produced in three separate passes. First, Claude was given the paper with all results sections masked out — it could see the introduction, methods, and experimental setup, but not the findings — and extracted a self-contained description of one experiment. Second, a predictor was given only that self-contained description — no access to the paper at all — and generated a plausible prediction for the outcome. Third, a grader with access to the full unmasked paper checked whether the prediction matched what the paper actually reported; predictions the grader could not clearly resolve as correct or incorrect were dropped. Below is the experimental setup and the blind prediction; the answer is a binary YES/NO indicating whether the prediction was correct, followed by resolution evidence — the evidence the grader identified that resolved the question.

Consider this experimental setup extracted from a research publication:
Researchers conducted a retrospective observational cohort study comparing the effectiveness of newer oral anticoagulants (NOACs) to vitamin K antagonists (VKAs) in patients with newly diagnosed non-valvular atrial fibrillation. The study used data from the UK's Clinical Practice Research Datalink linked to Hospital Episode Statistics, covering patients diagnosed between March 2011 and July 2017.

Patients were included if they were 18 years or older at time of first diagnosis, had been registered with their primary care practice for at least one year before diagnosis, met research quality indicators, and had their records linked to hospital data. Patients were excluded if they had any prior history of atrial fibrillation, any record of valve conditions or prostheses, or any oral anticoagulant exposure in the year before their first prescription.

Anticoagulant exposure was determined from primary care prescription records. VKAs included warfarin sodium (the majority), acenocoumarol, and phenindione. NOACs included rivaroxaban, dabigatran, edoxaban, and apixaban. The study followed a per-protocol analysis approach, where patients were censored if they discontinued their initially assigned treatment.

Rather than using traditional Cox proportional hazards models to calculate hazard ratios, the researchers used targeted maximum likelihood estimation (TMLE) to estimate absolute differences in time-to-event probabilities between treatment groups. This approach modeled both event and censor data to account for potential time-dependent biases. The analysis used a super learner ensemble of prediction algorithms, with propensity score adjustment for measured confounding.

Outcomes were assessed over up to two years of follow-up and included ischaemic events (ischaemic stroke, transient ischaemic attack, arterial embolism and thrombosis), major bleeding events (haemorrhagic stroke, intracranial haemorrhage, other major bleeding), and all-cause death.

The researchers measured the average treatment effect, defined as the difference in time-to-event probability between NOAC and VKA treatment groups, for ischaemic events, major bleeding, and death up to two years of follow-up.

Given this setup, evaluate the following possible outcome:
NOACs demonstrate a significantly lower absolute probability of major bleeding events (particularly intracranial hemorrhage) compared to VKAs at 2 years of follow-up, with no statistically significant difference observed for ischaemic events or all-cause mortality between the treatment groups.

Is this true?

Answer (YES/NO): NO